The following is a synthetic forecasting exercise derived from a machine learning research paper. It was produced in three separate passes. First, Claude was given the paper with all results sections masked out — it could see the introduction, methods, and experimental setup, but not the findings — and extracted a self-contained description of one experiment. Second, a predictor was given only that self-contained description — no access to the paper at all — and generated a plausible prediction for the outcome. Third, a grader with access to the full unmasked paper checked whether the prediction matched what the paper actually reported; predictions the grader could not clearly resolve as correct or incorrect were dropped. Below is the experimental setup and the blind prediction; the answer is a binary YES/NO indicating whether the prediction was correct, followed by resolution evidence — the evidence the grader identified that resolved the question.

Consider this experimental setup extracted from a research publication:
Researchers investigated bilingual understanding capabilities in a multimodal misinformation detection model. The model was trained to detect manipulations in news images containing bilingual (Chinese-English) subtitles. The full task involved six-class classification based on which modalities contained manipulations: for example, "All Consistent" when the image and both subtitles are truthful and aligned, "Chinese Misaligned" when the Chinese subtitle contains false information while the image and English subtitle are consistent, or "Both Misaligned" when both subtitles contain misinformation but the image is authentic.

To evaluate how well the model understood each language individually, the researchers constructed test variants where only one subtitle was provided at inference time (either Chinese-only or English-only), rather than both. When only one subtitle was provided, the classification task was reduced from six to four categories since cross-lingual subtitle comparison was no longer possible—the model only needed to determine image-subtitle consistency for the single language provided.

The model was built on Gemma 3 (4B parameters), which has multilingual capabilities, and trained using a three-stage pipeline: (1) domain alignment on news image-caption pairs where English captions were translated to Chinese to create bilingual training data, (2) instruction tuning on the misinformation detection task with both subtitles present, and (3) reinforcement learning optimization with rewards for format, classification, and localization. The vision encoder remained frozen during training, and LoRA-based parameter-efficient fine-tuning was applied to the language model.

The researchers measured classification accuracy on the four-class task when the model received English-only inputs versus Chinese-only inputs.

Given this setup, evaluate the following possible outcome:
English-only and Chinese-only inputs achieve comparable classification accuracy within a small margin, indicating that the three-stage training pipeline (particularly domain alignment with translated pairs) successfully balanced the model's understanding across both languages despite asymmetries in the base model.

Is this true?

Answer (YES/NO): NO